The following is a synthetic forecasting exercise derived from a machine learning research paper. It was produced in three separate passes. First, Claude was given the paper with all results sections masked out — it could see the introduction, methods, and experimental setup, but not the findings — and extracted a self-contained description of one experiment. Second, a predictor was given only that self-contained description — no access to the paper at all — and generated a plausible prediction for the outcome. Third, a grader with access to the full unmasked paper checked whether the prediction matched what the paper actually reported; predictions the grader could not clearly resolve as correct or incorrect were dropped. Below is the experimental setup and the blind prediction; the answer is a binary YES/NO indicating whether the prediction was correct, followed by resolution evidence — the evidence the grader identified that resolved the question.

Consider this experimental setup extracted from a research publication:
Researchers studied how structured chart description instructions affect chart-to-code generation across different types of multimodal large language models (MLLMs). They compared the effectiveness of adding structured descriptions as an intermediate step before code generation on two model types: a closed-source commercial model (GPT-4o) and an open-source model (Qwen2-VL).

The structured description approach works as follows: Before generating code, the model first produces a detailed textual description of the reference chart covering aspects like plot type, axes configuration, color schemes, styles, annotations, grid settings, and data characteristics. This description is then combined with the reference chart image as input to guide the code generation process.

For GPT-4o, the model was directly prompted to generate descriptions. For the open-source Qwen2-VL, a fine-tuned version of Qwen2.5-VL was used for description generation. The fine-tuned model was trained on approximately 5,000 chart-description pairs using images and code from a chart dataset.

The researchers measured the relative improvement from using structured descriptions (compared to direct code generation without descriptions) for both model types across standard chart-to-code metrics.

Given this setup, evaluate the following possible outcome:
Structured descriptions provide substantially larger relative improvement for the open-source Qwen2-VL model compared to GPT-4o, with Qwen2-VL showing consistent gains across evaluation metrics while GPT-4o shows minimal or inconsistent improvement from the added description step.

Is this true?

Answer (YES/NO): YES